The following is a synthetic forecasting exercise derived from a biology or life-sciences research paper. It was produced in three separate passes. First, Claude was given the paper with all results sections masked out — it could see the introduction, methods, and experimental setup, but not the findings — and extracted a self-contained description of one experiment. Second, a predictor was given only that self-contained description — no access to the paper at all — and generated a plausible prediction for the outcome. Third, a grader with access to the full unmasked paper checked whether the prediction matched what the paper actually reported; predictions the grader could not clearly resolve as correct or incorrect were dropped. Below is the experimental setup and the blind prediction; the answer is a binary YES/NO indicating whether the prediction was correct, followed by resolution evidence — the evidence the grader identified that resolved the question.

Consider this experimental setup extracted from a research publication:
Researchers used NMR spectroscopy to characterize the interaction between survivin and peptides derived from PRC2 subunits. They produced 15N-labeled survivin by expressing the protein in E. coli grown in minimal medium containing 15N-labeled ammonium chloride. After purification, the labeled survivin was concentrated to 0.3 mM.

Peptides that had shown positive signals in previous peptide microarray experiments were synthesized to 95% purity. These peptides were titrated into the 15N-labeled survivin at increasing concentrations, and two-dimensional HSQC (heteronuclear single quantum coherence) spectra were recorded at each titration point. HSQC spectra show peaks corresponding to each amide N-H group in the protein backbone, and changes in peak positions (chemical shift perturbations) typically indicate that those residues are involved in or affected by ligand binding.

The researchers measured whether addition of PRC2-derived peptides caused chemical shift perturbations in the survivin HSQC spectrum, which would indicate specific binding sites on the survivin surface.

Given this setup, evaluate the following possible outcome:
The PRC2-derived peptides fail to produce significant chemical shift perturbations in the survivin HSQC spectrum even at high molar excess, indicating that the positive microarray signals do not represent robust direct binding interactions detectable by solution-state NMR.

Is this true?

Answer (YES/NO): YES